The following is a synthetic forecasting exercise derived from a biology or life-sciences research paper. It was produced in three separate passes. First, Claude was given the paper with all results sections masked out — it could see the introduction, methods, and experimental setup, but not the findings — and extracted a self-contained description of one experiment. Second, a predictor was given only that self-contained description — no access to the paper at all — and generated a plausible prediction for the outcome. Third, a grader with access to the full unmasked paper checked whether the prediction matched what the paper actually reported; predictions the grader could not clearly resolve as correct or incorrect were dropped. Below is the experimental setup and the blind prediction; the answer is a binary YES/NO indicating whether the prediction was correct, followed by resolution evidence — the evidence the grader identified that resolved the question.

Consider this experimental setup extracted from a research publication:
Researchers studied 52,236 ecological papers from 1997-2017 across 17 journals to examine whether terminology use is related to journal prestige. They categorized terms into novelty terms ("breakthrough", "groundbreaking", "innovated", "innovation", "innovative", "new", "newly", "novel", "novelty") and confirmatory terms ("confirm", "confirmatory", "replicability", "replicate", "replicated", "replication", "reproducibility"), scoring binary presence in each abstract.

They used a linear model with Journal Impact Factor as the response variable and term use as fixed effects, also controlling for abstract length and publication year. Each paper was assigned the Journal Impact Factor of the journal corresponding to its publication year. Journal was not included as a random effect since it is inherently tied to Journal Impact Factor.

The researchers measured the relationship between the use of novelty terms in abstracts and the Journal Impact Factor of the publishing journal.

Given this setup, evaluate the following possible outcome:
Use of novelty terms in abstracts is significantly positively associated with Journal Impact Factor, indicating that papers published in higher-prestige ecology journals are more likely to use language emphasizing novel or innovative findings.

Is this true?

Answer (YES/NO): YES